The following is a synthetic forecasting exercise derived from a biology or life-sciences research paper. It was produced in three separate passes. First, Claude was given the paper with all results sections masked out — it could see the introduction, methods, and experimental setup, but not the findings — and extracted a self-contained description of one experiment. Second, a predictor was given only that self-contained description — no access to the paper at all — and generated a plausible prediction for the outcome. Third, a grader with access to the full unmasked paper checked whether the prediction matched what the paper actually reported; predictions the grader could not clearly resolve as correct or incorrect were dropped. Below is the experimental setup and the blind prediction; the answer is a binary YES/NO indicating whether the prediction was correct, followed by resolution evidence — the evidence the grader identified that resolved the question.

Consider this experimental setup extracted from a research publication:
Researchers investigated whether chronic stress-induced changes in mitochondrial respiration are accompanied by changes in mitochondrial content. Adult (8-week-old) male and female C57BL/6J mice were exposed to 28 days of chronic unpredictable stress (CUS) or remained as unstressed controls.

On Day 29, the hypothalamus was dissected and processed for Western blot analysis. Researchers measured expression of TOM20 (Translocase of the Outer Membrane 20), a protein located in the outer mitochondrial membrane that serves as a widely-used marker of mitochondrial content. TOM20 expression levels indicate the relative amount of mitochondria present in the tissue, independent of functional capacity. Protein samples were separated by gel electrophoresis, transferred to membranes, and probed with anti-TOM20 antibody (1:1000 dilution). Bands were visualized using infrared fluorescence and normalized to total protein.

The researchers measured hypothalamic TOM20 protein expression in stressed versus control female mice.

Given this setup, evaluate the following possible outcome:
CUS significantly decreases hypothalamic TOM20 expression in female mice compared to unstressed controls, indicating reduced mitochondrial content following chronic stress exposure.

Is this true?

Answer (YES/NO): NO